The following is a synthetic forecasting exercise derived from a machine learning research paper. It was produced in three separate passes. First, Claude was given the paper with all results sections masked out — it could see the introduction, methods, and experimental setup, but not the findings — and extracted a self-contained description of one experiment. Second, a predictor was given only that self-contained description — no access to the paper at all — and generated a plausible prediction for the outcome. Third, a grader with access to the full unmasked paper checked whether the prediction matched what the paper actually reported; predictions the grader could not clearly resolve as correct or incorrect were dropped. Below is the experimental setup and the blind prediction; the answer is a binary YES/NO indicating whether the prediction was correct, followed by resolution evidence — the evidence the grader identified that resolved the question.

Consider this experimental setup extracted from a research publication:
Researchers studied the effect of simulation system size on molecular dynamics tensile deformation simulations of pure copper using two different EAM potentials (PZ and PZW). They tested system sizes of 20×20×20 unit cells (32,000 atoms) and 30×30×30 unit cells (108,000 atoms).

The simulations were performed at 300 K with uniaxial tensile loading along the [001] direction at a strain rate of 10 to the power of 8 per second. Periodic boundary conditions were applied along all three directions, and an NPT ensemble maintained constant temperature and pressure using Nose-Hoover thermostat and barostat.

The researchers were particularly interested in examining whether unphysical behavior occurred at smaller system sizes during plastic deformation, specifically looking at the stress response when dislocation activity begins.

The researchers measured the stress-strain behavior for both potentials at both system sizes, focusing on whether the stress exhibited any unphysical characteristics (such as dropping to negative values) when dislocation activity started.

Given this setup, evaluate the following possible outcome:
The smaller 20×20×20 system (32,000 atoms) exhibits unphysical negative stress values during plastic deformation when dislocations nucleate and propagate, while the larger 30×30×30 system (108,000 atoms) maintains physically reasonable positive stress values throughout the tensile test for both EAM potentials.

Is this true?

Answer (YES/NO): NO